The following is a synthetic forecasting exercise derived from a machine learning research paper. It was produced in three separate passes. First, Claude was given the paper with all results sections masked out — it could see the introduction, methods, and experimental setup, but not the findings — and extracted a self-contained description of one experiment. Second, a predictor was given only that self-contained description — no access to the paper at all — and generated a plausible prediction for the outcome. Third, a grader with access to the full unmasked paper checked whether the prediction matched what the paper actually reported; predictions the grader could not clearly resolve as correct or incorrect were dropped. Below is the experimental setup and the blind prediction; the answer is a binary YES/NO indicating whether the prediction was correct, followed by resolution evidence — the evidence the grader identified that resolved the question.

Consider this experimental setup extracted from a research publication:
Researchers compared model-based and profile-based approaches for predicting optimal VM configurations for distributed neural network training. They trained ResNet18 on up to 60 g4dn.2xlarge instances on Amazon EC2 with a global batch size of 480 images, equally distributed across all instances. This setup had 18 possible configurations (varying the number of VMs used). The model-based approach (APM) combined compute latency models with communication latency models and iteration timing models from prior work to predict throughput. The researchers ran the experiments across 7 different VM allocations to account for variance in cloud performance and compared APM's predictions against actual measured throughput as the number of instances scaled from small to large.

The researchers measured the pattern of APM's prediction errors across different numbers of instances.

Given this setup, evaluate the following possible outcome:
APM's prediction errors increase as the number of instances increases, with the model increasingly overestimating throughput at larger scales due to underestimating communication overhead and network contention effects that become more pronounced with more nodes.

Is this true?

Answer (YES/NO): YES